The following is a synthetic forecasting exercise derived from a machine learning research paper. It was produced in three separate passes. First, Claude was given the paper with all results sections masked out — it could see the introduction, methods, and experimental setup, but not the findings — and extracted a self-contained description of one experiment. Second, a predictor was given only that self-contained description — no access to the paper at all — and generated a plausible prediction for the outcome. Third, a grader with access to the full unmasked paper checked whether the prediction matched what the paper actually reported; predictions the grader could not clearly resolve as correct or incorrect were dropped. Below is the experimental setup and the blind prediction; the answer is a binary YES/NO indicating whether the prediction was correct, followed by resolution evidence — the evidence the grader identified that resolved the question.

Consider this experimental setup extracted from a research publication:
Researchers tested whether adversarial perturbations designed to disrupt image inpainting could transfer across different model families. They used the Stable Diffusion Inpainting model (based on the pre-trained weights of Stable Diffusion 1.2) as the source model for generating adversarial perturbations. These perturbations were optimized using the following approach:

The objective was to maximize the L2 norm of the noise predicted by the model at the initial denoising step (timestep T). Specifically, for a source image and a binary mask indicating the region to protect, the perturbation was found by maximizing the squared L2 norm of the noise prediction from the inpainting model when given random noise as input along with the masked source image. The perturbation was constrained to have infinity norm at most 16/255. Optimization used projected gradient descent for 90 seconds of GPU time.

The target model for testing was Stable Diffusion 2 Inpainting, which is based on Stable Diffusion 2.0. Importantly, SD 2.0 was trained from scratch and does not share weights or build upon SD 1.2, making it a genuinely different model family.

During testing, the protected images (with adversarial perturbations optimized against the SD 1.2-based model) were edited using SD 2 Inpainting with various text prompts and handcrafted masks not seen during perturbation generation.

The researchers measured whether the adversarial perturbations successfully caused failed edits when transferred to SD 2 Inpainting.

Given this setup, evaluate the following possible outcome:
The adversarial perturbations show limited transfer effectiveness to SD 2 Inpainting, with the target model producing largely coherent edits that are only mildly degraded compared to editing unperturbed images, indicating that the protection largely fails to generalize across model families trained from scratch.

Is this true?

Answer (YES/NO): NO